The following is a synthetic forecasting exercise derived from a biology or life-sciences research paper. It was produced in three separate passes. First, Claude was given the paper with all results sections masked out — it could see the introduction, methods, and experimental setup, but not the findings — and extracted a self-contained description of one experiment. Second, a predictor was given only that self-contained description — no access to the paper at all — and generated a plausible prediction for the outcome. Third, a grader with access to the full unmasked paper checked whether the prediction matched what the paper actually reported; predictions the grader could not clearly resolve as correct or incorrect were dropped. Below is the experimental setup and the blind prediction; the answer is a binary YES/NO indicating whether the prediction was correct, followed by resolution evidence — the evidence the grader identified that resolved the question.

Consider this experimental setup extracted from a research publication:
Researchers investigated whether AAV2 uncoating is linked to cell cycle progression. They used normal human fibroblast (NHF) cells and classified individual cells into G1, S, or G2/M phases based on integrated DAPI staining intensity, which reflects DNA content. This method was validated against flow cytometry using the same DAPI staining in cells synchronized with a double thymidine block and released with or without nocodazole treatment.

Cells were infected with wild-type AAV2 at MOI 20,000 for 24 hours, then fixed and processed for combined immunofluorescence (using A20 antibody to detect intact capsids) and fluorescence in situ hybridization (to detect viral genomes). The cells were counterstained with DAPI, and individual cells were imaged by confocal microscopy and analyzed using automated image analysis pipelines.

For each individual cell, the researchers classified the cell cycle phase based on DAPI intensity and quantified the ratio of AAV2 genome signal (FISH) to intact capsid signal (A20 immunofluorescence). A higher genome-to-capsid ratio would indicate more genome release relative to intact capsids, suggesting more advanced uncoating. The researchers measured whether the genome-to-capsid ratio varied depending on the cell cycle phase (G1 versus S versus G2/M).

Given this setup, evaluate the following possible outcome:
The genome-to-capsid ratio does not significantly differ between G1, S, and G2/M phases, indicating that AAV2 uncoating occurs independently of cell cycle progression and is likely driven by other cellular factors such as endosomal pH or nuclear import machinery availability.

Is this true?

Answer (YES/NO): NO